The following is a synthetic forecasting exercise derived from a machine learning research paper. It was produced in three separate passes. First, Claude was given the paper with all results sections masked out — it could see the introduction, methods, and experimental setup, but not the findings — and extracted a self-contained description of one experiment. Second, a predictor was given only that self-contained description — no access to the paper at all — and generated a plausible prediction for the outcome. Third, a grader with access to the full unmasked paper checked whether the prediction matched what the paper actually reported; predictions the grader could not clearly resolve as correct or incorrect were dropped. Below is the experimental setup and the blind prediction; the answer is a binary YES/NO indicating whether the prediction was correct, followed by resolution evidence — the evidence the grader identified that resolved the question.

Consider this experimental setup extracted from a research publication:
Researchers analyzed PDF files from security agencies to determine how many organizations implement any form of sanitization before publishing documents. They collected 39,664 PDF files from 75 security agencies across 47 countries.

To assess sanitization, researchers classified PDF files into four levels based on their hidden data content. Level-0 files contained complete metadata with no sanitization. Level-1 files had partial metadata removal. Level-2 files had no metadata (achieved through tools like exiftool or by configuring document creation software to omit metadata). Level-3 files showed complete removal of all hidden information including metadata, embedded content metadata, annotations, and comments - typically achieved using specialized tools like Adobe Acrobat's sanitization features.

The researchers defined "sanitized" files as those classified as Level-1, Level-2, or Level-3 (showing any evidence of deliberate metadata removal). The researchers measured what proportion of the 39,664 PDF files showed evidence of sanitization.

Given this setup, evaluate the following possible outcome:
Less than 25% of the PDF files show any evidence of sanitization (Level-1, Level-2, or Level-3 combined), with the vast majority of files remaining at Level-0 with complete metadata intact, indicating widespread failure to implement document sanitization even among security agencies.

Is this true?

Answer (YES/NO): NO